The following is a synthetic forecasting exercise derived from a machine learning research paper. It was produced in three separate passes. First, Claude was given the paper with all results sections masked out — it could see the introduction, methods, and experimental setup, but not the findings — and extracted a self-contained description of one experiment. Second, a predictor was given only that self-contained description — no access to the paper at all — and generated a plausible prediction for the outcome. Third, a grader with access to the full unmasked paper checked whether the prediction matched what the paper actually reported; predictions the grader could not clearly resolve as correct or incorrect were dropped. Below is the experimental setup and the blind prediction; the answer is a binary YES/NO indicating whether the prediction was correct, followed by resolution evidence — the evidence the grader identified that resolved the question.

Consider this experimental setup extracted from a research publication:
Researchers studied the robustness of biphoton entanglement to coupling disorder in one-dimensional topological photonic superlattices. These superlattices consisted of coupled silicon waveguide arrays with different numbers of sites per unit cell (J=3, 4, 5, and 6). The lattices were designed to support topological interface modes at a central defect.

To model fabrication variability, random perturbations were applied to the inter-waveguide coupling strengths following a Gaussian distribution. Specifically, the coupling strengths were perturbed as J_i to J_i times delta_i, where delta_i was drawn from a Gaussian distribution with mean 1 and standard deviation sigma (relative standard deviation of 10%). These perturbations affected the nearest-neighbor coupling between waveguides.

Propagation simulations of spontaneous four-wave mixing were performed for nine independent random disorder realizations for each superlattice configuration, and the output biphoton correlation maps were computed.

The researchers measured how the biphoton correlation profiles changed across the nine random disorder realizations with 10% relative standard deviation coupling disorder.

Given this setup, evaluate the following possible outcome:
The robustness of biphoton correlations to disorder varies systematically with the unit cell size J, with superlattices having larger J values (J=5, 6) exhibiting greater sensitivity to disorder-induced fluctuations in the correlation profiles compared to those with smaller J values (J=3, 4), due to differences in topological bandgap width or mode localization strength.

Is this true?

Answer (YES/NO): NO